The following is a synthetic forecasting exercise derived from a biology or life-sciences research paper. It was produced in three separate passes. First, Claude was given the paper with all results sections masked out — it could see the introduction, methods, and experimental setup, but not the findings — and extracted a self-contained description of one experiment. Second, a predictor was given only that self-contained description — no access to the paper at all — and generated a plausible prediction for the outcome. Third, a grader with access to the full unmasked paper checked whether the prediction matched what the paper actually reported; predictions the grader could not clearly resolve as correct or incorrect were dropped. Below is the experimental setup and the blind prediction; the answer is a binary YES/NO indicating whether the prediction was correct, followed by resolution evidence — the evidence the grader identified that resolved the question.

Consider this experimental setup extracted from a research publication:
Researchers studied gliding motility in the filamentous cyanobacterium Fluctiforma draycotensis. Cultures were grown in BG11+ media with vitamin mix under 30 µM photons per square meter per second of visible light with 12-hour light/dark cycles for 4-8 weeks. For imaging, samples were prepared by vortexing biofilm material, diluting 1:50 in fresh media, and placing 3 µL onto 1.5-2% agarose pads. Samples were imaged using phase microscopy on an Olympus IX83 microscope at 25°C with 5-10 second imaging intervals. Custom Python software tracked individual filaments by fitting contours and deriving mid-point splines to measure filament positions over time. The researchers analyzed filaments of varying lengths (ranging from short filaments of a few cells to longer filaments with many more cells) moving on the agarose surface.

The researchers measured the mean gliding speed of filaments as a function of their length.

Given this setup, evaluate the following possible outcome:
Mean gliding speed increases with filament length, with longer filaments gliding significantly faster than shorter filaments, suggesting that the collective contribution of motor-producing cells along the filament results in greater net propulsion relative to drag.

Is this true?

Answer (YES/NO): NO